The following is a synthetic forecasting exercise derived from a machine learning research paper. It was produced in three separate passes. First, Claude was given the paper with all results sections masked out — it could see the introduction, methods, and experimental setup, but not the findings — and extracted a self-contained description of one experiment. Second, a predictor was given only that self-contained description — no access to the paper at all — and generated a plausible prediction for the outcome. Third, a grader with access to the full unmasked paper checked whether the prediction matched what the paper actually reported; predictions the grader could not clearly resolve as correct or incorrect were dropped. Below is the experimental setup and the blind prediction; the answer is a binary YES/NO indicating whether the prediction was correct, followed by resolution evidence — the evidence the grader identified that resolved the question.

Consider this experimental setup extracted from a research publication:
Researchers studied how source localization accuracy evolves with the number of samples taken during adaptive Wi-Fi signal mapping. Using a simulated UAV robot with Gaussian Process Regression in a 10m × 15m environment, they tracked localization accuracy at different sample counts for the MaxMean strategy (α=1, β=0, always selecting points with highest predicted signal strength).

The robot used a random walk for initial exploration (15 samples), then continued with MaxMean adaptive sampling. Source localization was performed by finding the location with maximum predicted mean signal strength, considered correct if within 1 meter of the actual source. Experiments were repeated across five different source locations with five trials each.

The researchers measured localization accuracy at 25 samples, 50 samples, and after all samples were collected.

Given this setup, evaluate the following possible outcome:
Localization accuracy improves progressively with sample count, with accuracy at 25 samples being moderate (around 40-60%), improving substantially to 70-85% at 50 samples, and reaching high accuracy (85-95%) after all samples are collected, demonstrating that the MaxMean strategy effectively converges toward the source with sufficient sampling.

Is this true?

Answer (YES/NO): NO